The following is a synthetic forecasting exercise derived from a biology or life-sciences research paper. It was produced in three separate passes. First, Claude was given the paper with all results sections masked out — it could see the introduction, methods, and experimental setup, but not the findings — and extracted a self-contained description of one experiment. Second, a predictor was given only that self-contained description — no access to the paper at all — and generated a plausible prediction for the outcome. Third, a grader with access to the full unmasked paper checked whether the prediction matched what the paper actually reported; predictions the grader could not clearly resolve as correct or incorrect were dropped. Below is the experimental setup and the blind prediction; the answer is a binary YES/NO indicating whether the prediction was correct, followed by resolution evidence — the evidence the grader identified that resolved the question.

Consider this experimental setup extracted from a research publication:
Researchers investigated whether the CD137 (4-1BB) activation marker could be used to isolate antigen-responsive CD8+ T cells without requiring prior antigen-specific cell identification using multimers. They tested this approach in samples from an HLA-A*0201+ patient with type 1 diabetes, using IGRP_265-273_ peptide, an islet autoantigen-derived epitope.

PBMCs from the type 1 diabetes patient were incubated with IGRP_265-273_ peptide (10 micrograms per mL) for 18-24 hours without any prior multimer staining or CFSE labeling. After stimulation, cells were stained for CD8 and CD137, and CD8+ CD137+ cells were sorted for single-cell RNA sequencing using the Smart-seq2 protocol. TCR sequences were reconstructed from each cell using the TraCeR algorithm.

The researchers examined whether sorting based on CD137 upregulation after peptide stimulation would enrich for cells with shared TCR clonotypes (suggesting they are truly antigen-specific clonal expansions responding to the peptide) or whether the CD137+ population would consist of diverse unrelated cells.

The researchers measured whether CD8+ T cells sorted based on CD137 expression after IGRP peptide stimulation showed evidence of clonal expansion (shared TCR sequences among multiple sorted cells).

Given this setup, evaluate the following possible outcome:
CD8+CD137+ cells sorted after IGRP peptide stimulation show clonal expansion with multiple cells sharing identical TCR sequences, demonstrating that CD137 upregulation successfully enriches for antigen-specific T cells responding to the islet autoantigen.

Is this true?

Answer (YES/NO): NO